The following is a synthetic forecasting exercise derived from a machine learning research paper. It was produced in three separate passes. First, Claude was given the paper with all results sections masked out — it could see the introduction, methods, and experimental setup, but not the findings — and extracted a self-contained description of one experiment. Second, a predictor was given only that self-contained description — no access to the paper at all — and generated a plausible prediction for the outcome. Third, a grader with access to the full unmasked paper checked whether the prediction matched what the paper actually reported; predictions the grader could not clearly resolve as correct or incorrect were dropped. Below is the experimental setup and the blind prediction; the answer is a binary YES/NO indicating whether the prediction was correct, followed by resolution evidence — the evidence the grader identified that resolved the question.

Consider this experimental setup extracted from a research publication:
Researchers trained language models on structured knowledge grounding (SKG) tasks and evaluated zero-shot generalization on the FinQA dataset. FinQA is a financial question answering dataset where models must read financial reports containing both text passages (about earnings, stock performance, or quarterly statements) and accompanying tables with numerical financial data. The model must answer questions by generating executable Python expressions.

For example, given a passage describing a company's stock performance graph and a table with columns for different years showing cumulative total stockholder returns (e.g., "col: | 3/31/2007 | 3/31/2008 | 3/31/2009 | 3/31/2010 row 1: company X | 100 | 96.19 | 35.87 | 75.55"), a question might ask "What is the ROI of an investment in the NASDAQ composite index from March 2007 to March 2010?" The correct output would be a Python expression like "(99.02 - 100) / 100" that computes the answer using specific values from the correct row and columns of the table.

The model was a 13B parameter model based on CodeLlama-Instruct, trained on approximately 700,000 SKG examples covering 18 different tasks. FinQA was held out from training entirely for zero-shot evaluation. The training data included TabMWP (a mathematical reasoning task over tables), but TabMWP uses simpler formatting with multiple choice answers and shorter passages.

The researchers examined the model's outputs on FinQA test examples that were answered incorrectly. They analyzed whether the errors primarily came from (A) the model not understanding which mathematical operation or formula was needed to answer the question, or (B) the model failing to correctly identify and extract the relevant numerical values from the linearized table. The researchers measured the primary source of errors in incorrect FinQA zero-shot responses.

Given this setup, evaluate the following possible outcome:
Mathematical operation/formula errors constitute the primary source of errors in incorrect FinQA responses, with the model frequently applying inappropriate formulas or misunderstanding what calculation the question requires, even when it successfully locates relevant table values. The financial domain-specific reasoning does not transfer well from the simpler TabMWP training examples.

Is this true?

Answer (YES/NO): NO